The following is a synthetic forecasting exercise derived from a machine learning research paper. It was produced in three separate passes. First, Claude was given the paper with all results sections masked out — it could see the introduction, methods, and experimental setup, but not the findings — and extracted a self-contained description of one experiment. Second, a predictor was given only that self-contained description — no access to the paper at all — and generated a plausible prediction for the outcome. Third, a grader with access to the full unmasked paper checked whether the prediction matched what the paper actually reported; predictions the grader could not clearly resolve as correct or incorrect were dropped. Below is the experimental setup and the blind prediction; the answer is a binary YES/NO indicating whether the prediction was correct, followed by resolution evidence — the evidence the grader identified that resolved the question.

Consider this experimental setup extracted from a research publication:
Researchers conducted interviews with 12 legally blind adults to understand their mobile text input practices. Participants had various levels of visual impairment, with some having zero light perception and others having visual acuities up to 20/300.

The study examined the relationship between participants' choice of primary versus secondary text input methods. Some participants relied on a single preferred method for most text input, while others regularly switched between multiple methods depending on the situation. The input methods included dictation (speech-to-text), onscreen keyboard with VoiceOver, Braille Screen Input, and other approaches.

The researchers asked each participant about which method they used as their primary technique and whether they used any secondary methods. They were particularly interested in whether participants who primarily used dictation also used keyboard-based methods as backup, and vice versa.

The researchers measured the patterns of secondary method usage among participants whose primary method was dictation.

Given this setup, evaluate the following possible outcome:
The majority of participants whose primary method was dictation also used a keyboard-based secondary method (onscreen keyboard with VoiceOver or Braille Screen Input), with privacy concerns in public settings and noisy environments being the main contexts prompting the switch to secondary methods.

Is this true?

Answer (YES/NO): NO